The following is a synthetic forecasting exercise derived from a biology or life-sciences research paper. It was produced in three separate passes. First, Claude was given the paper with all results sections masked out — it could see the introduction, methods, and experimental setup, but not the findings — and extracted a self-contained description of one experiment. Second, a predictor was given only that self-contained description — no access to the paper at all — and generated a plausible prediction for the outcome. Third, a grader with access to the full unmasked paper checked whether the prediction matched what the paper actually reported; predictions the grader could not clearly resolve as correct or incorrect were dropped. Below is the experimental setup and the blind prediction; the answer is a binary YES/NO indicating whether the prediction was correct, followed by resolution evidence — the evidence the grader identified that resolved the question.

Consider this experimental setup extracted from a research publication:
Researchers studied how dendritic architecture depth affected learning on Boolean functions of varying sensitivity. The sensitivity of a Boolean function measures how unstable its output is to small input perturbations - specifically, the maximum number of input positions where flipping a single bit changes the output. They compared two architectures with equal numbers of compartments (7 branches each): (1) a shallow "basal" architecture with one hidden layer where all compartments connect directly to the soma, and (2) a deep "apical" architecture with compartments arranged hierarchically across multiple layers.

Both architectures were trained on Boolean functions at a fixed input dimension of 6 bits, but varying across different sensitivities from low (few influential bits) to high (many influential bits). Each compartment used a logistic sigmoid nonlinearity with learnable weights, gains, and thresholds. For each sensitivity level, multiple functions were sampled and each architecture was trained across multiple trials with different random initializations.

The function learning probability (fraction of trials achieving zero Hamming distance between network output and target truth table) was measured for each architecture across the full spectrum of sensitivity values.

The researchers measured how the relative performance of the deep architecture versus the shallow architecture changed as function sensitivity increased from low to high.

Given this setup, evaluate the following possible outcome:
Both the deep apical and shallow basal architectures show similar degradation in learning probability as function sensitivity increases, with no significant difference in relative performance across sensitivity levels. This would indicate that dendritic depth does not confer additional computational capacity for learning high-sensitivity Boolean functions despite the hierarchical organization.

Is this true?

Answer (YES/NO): NO